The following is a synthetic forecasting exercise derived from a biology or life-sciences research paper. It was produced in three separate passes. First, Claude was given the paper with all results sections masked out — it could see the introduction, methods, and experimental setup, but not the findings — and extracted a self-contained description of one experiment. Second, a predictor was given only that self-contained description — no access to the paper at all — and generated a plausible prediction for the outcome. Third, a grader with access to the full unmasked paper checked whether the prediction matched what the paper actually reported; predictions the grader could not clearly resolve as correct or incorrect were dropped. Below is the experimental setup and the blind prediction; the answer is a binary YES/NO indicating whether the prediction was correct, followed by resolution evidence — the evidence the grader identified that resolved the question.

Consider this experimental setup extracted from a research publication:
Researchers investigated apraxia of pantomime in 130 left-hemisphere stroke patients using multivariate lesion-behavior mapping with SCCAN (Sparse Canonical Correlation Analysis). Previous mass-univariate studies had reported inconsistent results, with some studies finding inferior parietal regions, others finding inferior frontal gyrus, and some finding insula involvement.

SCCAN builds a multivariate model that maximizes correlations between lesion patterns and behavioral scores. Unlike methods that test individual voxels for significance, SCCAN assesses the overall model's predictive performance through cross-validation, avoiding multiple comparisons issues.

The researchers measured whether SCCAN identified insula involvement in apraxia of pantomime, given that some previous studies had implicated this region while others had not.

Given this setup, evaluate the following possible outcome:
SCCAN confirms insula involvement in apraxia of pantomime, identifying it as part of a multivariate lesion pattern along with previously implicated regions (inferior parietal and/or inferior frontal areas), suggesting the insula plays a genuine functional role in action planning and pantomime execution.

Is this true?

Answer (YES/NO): YES